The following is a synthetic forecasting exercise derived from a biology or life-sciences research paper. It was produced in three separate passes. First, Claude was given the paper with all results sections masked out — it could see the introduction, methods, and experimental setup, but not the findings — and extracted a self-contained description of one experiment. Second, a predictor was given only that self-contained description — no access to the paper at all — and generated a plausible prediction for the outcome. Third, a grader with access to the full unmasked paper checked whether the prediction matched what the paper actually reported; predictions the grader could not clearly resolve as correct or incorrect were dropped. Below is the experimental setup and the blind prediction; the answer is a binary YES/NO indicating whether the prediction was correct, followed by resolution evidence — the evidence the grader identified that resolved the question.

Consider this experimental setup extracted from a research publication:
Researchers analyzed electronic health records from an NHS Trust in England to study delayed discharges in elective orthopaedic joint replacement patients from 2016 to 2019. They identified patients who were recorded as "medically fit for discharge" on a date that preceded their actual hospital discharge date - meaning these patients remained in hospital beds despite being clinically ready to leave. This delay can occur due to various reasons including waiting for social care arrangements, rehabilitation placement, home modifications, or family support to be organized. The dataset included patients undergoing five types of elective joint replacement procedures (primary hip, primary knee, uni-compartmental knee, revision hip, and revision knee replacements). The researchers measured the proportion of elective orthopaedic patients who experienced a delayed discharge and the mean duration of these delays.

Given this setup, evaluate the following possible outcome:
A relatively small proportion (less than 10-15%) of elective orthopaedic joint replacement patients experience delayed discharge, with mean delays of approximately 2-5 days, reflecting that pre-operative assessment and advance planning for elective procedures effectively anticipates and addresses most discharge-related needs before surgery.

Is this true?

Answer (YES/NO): NO